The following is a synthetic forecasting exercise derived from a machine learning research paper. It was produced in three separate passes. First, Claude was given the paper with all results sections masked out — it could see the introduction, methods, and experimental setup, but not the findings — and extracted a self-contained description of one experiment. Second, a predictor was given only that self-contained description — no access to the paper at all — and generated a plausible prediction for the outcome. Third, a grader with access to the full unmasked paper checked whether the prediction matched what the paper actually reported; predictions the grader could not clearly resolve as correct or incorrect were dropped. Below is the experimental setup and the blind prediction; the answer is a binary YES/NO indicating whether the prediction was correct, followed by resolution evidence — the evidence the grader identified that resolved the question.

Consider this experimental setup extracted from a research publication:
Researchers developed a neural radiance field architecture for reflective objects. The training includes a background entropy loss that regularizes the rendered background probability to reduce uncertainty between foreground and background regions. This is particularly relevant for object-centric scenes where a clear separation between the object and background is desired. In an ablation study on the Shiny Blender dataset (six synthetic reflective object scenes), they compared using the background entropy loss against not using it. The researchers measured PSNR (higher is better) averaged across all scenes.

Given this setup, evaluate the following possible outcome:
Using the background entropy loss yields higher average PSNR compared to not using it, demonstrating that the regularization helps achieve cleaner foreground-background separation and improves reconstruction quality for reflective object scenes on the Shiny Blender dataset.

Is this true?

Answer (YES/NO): YES